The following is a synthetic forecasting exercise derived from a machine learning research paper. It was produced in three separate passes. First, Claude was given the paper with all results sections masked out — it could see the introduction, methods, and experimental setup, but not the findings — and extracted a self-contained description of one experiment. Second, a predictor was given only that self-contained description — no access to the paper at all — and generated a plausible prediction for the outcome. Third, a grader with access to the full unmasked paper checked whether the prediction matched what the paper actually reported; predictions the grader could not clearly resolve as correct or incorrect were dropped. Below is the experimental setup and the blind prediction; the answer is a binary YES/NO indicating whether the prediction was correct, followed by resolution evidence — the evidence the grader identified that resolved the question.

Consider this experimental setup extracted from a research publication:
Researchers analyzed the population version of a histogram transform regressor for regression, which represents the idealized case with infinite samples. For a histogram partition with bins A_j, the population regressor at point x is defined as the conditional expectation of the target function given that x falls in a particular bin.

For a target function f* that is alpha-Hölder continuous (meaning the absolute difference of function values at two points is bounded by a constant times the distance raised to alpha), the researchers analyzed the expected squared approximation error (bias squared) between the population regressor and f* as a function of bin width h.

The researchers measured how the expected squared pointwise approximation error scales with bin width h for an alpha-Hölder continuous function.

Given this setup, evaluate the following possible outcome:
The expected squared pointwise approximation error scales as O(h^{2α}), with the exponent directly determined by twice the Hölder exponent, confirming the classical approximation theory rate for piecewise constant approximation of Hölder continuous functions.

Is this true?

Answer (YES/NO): YES